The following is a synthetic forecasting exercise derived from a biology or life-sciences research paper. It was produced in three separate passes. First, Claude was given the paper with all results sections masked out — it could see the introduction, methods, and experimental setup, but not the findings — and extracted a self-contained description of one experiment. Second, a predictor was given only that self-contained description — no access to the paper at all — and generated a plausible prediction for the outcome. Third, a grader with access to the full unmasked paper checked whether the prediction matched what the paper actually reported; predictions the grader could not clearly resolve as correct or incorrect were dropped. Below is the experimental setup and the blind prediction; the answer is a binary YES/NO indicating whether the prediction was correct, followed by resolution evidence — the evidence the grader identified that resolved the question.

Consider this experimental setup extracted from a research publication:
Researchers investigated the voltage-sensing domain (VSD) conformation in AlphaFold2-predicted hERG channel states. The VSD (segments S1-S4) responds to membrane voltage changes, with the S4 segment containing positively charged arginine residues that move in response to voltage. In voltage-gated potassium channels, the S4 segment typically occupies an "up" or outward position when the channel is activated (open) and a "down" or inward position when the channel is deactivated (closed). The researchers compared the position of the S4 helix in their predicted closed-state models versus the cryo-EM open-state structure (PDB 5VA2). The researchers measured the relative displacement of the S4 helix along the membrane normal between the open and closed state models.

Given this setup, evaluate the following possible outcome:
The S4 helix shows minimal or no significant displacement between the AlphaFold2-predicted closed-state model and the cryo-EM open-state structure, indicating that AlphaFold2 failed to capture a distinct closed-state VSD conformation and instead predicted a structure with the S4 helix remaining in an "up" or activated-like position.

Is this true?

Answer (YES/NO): NO